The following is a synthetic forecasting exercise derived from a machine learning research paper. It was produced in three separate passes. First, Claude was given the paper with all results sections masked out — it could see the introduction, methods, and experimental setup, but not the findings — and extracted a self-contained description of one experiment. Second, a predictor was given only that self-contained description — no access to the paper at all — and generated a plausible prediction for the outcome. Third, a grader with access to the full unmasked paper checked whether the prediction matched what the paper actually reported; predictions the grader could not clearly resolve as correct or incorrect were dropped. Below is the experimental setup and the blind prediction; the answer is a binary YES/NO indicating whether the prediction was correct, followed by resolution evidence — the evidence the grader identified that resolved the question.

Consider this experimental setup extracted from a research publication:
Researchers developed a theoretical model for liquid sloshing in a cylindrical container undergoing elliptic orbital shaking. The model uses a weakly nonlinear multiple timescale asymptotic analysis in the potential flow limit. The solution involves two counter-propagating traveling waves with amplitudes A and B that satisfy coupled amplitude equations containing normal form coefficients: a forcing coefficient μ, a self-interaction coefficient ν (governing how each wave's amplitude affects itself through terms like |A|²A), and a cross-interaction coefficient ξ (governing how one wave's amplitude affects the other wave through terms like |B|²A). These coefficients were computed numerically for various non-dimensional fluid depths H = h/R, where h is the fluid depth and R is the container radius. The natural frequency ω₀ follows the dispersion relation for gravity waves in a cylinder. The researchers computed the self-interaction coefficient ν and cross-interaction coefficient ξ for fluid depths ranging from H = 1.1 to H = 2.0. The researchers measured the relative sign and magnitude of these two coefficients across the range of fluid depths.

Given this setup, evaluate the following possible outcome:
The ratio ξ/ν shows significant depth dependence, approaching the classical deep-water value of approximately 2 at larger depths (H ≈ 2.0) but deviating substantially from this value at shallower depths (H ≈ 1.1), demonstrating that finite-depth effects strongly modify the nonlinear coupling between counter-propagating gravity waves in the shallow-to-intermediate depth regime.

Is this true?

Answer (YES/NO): NO